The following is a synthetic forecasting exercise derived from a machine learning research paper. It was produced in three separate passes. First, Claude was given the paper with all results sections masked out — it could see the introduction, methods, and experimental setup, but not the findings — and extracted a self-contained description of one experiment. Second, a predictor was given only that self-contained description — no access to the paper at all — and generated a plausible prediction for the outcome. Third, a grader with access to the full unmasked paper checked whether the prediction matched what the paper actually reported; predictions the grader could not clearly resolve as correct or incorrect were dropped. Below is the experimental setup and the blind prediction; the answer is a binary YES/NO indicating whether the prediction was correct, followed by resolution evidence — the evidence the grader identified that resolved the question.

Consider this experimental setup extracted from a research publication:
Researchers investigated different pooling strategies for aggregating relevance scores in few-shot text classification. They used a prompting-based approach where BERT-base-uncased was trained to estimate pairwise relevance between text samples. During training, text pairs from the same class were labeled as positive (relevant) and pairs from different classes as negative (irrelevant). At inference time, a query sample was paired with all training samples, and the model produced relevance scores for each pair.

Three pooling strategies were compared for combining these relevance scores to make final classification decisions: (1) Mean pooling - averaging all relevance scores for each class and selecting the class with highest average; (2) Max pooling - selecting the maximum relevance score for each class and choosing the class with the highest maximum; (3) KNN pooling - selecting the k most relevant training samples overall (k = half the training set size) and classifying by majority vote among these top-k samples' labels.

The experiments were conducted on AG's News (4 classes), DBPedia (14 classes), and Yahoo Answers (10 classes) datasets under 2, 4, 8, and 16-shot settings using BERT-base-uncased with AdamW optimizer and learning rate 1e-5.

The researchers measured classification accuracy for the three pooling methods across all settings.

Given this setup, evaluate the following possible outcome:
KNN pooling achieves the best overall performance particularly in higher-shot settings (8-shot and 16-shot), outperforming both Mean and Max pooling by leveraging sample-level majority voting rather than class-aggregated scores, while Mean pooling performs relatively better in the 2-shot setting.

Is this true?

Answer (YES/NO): NO